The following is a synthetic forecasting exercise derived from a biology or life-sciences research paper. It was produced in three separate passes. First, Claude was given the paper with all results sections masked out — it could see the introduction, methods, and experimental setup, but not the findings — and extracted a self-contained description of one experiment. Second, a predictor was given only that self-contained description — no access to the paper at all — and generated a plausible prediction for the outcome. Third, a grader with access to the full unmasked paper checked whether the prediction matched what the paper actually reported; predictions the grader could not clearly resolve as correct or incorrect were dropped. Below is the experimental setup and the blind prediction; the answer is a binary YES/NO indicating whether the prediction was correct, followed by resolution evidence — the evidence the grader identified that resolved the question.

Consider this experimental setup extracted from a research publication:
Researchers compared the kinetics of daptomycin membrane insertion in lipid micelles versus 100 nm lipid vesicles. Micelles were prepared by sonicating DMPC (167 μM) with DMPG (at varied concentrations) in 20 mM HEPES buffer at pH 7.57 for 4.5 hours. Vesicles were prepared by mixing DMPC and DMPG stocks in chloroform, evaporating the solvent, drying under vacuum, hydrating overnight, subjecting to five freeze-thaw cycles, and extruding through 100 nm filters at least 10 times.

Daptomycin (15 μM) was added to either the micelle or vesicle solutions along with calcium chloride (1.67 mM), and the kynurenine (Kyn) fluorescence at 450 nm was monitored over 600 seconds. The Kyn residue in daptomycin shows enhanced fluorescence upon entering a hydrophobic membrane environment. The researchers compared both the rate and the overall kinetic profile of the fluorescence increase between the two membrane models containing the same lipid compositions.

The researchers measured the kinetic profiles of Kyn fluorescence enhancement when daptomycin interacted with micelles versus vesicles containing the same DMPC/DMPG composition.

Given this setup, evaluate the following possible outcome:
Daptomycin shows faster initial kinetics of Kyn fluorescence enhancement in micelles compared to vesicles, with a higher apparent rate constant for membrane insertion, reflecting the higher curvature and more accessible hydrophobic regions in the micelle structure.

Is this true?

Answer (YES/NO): NO